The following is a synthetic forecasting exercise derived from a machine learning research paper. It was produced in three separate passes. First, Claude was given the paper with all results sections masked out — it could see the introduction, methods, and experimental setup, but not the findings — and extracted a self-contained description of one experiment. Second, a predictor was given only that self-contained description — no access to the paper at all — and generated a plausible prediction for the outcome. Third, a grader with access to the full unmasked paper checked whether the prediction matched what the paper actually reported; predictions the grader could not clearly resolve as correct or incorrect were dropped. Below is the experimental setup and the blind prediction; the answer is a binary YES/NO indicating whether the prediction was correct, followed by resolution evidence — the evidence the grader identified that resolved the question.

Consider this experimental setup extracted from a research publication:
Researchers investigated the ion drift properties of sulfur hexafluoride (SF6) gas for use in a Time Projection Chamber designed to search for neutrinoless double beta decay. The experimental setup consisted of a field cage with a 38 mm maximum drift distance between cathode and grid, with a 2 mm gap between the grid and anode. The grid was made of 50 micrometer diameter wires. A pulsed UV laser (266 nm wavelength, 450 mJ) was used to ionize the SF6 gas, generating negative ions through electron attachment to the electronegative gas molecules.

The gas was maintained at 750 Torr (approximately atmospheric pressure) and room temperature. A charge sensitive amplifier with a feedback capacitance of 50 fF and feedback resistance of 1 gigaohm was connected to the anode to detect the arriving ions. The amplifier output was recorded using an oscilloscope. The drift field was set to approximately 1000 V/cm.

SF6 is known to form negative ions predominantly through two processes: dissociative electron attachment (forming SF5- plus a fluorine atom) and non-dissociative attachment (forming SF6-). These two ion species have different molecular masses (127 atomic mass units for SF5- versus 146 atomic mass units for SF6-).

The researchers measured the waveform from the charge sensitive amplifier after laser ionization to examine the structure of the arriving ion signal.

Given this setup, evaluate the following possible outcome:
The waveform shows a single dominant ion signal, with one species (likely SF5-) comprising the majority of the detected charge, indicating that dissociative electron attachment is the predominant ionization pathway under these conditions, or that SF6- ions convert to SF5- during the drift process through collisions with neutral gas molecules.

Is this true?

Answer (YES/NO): NO